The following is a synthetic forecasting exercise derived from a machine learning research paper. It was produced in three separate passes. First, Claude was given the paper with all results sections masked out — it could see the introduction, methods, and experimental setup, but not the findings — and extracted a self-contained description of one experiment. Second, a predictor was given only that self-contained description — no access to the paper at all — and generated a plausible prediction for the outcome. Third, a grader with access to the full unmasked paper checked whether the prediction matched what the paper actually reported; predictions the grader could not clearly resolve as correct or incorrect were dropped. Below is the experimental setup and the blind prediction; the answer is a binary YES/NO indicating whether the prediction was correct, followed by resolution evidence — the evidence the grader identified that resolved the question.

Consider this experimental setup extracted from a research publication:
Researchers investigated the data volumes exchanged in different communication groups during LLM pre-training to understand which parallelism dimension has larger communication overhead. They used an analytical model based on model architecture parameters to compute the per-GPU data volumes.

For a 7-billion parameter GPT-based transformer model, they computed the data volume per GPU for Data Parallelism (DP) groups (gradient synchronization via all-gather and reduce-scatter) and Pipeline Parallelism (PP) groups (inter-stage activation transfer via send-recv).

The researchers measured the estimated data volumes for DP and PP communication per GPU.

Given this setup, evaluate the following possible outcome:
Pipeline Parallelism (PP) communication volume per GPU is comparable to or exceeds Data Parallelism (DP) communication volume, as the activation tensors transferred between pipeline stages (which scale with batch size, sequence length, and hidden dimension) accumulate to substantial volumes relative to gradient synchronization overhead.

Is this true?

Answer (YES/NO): NO